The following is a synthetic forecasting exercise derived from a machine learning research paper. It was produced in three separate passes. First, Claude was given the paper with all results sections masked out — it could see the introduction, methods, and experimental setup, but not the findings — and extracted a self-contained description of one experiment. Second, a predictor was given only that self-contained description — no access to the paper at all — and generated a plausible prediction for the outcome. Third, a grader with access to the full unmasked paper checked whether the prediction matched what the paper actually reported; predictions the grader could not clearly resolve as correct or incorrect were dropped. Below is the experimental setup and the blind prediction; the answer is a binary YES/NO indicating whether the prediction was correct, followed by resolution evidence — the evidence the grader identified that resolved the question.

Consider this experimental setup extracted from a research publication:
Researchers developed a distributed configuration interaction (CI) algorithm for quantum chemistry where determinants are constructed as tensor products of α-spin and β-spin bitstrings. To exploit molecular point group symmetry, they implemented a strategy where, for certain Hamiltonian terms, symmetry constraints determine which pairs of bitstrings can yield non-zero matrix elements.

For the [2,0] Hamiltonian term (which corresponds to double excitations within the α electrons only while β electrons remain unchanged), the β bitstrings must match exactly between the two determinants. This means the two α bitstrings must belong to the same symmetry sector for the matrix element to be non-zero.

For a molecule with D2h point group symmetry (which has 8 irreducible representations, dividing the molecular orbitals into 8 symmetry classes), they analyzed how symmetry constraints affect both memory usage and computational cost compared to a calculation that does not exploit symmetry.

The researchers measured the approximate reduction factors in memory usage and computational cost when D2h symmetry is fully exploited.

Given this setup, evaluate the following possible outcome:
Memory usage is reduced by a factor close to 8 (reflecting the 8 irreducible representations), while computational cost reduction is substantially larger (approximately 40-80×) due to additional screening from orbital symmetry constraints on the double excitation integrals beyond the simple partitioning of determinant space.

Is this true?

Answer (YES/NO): YES